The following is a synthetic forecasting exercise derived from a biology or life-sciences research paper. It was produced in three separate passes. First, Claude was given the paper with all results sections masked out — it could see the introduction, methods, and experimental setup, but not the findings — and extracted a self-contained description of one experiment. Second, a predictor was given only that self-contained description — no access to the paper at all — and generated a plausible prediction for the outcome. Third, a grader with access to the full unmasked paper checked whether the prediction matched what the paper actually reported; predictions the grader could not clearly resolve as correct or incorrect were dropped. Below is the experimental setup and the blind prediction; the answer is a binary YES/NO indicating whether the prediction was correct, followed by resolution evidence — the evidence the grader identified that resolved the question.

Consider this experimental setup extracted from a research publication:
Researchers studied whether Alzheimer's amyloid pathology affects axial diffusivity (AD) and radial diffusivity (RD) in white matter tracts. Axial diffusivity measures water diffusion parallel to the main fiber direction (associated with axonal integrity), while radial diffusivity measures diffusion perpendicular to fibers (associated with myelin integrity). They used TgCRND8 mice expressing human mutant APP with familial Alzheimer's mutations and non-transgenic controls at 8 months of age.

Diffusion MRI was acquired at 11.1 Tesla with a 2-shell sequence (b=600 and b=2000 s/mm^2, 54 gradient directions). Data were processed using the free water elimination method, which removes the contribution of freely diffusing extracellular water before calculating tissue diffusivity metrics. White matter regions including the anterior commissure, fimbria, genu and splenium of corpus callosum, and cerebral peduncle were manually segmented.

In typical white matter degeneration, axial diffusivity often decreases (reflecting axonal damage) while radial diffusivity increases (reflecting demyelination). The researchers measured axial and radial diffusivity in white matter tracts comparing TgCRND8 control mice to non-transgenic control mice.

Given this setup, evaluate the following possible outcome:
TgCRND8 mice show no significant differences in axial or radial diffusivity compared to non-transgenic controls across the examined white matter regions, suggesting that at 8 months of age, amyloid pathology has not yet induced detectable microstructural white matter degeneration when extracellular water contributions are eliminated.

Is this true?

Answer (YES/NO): NO